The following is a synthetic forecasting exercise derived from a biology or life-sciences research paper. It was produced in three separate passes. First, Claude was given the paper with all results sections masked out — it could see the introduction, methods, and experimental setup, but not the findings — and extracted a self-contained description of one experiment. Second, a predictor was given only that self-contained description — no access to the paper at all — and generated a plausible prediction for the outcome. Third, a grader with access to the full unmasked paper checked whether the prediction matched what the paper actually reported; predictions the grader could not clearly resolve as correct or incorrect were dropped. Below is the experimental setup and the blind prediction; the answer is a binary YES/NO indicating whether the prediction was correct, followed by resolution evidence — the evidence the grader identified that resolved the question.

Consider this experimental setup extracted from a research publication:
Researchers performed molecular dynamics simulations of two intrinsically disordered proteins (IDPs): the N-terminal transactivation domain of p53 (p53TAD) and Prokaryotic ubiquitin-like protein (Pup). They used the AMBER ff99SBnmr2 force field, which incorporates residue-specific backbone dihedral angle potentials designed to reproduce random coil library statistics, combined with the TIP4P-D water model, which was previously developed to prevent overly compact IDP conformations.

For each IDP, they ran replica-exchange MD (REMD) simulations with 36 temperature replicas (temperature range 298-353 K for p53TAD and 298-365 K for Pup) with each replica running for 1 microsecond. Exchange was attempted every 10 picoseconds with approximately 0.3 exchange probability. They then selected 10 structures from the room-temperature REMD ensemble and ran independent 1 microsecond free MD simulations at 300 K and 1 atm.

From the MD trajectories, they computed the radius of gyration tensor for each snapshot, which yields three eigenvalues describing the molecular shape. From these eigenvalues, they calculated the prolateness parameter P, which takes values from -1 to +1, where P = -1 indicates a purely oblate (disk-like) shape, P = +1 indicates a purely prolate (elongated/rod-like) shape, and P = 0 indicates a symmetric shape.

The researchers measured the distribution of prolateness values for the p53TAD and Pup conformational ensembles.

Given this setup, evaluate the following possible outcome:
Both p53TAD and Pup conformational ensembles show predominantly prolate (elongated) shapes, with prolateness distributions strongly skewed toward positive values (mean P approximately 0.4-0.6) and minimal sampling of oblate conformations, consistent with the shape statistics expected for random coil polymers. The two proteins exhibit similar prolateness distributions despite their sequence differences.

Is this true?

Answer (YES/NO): NO